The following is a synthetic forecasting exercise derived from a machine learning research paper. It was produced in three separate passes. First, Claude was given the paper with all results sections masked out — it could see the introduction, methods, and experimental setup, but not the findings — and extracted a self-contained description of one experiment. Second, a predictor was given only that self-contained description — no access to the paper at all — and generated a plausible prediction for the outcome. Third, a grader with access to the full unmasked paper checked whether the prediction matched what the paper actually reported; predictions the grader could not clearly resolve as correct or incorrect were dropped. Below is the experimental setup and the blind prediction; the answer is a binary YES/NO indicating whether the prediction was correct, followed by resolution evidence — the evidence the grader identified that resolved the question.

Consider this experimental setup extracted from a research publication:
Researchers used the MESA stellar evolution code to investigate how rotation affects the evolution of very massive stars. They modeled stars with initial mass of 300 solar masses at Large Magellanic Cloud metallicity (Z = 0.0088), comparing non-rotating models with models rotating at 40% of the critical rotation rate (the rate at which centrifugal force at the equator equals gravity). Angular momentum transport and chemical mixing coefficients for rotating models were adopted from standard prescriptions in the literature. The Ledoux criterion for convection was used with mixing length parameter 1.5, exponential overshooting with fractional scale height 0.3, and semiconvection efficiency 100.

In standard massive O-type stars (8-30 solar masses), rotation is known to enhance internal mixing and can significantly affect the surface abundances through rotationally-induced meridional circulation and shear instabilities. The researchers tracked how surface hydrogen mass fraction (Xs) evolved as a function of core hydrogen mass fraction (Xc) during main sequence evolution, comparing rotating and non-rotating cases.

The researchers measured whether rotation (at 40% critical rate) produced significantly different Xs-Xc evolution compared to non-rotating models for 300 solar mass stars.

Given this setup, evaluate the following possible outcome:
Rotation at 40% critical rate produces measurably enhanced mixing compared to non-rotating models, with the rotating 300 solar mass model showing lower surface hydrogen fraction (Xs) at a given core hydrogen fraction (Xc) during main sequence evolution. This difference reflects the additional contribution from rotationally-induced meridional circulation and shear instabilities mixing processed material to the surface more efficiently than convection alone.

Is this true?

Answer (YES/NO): NO